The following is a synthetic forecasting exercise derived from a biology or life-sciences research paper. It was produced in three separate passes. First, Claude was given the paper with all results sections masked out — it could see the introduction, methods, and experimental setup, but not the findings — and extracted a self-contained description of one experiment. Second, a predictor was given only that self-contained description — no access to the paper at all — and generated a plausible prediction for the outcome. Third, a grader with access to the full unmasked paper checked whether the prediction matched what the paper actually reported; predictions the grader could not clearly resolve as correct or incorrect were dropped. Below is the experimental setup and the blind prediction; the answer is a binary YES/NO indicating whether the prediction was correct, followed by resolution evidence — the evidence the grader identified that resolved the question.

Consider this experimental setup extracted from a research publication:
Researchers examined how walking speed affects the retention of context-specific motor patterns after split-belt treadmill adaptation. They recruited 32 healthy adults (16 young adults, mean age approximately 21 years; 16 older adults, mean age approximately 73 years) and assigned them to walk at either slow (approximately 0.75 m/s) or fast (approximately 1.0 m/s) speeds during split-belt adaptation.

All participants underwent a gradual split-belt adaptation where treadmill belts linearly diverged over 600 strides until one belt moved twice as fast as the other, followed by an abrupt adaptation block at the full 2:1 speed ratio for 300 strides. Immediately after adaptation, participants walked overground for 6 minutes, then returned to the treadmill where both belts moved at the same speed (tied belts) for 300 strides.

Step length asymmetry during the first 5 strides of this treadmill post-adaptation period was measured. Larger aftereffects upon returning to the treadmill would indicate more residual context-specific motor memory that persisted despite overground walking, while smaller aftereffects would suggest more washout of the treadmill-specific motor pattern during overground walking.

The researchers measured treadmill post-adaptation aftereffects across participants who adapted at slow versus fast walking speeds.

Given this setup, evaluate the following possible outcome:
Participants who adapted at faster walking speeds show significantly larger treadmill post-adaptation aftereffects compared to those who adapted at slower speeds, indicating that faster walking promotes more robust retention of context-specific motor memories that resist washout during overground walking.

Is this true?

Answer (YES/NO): NO